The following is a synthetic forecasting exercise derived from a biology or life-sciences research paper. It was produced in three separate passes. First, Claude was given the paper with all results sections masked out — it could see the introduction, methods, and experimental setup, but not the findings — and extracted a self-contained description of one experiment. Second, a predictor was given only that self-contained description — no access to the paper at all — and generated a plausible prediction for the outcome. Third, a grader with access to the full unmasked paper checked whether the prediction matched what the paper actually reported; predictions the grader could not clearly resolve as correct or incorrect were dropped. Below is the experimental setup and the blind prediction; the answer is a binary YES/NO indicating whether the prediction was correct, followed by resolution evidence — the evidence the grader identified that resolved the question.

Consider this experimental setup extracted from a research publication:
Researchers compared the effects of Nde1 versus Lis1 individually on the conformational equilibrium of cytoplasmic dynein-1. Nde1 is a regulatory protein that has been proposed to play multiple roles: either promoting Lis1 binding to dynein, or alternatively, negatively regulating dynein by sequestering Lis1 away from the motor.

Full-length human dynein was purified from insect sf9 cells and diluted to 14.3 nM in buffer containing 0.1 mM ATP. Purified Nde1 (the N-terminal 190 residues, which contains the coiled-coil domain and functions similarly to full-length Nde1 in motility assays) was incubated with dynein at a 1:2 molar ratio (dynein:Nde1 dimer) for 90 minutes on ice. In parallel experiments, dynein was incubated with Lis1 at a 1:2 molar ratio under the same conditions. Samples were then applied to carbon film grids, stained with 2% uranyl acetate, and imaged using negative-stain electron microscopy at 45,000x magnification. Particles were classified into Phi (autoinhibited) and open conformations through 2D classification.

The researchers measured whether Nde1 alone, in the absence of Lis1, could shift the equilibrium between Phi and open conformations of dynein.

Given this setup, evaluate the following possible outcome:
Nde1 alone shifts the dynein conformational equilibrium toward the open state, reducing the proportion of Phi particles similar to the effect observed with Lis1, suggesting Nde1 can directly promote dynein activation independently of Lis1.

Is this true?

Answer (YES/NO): NO